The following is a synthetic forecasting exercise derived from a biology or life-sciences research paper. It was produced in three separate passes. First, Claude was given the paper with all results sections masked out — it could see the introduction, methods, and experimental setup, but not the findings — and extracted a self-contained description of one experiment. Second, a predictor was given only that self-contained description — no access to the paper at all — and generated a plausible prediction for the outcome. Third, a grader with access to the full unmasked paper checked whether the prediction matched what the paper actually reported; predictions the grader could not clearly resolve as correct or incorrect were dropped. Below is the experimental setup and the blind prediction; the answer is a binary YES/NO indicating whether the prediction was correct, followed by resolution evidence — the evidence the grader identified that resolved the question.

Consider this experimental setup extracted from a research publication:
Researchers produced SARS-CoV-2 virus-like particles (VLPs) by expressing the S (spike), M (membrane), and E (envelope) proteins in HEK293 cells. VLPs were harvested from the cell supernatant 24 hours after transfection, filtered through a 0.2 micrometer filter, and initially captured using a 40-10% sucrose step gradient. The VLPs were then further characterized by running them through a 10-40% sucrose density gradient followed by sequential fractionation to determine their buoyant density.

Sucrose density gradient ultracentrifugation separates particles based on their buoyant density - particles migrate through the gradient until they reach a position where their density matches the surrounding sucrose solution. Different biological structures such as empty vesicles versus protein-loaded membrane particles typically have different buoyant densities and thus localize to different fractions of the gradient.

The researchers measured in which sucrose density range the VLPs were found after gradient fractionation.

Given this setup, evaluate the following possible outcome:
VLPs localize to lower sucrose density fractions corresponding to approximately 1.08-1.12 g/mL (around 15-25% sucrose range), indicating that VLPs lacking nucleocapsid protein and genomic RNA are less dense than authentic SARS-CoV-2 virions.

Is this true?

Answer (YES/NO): YES